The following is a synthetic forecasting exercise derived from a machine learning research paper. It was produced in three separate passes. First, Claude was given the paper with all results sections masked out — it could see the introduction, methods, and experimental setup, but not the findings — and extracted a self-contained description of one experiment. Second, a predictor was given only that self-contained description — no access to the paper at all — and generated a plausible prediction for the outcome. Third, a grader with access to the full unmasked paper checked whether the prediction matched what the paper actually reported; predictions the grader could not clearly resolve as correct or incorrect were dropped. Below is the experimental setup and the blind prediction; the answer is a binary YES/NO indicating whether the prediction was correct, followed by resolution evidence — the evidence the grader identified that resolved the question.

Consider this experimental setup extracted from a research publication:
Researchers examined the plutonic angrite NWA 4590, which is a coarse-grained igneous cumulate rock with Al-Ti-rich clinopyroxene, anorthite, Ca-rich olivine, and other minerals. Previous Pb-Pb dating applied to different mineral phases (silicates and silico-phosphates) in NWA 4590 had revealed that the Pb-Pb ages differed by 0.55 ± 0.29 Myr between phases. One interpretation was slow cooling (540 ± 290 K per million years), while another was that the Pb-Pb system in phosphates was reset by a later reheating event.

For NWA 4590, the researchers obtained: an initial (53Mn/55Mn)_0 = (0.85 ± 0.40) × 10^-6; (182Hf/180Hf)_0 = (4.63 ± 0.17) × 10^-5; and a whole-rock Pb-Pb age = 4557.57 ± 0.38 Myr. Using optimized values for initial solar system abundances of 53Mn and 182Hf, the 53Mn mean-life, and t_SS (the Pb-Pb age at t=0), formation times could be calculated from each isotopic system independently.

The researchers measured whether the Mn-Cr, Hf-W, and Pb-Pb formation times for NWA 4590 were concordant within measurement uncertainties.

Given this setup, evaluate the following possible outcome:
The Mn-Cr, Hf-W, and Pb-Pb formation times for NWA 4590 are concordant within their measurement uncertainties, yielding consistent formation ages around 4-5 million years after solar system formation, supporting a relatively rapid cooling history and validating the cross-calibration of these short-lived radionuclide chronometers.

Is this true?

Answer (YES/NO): NO